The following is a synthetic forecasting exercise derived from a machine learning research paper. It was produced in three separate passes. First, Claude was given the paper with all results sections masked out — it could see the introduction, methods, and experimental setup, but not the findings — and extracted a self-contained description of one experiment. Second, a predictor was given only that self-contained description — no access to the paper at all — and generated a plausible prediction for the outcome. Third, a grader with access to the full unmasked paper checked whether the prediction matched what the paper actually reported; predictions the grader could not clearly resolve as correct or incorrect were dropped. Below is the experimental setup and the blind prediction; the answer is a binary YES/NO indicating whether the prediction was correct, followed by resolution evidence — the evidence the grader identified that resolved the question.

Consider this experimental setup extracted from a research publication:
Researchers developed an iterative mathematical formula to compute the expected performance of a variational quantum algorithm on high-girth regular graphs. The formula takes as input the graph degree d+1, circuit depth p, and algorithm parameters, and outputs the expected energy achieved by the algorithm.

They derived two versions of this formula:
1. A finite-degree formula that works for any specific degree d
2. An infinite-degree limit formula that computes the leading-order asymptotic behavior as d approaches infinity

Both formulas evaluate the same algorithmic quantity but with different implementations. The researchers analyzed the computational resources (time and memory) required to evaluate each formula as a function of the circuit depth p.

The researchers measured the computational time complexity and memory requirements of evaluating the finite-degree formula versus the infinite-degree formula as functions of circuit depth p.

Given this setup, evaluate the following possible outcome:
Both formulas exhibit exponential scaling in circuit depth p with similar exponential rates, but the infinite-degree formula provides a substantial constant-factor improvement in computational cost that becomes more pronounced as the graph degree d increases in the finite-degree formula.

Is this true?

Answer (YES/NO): NO